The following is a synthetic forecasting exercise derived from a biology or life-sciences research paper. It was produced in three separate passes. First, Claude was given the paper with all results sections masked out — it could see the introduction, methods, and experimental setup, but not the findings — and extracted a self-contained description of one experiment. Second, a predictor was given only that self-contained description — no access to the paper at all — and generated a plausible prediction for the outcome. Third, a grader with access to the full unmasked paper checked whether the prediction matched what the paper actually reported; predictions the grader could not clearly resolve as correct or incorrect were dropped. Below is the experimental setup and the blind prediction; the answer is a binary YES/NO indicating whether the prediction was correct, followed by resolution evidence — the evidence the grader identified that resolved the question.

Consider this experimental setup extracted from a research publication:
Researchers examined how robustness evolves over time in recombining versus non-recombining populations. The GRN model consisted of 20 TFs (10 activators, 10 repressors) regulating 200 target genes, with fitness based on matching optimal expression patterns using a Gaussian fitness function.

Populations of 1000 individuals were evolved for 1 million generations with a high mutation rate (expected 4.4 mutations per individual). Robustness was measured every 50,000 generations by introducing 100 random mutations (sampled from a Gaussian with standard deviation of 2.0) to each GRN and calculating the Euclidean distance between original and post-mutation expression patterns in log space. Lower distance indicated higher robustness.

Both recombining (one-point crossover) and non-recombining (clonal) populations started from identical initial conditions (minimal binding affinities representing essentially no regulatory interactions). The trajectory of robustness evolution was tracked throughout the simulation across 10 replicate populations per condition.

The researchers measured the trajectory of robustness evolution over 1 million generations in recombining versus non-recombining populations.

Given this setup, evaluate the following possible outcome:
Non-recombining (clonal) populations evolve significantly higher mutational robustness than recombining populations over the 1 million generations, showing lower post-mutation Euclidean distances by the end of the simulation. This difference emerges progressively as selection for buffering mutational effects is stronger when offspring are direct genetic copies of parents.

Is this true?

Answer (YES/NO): NO